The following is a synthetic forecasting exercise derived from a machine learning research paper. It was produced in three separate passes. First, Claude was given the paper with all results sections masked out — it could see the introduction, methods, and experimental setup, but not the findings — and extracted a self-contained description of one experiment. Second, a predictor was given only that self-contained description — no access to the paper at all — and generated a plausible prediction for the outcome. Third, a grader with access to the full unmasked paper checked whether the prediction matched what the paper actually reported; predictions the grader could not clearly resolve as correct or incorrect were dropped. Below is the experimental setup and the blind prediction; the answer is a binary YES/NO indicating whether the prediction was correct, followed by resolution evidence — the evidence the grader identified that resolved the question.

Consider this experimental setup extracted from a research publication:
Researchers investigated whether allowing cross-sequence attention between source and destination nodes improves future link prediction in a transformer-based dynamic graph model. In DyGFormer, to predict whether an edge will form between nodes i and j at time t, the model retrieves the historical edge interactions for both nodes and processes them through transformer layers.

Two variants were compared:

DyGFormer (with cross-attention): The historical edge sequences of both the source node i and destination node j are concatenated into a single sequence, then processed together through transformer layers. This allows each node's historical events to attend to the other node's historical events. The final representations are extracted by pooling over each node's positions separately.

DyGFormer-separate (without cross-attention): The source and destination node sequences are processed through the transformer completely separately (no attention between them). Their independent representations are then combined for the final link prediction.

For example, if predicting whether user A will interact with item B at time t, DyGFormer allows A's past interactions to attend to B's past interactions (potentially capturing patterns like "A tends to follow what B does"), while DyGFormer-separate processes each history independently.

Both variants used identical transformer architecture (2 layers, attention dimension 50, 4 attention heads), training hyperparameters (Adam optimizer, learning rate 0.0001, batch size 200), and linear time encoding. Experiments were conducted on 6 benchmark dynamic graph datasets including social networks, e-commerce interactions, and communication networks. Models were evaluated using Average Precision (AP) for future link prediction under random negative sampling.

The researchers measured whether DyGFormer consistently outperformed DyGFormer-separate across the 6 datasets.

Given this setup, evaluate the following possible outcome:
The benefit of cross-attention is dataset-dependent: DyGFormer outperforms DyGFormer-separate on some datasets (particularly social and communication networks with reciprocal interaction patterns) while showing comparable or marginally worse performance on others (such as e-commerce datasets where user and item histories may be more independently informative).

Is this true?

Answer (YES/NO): NO